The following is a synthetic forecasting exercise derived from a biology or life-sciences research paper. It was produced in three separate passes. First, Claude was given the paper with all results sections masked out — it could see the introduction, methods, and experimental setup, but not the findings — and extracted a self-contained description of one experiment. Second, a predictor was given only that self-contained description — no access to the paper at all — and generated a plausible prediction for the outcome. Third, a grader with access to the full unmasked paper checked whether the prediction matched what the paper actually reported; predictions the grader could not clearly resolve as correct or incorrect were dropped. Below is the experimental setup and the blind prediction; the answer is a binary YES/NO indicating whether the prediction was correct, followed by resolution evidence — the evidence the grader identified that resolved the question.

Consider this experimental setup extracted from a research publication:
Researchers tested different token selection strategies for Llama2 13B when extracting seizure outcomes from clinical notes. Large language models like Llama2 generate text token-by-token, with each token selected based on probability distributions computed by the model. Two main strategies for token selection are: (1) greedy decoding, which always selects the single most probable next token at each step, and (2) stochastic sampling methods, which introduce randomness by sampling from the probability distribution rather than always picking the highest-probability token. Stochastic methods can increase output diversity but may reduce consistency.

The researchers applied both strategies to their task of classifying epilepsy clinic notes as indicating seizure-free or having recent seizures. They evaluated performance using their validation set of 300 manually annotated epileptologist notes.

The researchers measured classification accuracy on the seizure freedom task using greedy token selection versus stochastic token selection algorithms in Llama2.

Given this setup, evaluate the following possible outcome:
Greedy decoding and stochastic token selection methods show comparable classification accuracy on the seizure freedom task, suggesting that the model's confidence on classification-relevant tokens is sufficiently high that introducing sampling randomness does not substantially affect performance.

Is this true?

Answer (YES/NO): NO